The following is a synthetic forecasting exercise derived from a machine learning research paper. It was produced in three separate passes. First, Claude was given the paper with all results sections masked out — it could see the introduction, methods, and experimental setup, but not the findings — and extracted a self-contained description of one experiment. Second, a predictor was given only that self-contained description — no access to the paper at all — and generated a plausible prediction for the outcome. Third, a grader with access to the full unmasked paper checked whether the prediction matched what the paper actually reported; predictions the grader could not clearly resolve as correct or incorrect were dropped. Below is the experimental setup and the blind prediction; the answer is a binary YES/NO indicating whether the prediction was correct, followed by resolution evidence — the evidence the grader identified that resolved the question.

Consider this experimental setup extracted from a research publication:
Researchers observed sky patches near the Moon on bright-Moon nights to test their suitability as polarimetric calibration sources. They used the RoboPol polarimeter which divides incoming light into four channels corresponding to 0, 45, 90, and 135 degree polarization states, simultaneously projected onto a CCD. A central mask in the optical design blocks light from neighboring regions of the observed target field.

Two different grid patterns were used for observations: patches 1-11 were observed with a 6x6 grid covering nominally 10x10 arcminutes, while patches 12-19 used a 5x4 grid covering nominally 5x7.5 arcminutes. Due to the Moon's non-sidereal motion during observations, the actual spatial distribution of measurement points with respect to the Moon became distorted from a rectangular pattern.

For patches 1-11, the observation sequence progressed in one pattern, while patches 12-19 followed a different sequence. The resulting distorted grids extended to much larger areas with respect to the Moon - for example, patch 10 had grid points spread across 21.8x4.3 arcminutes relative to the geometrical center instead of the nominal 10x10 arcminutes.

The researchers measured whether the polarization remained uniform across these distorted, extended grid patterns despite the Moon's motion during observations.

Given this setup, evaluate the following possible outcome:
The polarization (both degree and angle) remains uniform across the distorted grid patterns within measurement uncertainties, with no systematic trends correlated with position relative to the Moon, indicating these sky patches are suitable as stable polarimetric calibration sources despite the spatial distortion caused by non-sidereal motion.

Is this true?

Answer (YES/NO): YES